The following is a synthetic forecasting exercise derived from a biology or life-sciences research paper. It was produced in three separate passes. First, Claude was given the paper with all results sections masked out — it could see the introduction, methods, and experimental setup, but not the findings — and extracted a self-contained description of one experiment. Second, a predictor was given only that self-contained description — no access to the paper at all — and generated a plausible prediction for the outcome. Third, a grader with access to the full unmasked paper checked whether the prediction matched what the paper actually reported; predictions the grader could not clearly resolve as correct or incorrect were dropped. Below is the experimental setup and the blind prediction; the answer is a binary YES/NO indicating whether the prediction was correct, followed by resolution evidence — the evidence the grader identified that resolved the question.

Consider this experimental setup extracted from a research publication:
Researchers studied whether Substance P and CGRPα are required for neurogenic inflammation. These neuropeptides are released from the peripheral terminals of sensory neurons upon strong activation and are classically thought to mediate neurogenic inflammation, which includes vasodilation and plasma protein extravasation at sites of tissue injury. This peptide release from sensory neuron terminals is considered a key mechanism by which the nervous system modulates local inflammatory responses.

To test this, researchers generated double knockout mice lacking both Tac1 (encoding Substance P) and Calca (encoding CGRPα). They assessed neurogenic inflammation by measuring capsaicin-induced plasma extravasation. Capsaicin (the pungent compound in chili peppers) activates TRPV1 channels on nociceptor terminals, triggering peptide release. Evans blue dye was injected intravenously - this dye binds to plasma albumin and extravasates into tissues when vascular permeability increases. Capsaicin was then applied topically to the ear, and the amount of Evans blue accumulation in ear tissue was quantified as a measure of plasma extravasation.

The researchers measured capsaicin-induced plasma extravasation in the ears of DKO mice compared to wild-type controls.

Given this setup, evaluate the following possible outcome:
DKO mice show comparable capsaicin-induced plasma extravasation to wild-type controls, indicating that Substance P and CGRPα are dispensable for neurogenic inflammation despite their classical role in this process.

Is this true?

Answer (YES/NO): YES